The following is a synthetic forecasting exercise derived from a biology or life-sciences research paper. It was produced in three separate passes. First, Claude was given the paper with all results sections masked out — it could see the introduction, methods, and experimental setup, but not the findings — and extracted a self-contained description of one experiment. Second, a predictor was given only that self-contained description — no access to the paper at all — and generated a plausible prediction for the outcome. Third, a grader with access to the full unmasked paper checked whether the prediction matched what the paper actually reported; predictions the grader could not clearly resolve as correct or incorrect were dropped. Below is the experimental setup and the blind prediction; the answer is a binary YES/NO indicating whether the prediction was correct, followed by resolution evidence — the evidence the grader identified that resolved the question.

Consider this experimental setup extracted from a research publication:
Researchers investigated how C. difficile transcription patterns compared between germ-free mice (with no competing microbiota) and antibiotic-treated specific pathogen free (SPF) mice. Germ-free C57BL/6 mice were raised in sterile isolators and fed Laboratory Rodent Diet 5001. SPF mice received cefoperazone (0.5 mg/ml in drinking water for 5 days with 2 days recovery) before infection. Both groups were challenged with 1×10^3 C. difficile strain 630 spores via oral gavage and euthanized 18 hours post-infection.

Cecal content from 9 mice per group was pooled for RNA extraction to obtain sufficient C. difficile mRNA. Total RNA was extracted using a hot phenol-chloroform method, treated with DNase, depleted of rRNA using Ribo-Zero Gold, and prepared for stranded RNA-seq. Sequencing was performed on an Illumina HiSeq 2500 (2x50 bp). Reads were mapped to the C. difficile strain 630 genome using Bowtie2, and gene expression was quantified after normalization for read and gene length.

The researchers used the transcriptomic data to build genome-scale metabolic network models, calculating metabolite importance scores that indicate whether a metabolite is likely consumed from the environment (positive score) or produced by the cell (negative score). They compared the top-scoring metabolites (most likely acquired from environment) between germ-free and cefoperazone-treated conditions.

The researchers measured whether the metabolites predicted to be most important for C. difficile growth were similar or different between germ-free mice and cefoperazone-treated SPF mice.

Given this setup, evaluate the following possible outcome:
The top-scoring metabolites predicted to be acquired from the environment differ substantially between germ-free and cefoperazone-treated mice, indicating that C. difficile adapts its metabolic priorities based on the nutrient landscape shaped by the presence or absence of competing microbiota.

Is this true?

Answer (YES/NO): YES